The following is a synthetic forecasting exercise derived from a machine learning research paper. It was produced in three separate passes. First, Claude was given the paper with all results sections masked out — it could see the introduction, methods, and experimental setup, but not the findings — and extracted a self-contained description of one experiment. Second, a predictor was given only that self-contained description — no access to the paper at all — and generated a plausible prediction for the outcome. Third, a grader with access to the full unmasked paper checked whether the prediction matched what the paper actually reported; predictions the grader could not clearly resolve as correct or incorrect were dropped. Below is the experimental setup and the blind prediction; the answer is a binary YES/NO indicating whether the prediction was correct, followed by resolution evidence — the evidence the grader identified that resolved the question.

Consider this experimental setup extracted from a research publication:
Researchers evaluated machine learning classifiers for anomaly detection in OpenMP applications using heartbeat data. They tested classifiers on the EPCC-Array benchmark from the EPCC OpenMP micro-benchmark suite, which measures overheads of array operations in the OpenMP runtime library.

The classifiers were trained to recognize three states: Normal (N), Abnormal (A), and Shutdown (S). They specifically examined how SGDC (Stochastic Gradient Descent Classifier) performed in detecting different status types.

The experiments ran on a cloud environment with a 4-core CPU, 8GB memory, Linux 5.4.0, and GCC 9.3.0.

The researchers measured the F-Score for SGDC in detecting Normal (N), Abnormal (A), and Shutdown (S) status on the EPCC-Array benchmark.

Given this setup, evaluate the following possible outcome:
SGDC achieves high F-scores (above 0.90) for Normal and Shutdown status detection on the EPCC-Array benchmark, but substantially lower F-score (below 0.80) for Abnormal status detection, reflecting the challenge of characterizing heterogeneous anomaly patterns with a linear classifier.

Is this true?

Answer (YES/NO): NO